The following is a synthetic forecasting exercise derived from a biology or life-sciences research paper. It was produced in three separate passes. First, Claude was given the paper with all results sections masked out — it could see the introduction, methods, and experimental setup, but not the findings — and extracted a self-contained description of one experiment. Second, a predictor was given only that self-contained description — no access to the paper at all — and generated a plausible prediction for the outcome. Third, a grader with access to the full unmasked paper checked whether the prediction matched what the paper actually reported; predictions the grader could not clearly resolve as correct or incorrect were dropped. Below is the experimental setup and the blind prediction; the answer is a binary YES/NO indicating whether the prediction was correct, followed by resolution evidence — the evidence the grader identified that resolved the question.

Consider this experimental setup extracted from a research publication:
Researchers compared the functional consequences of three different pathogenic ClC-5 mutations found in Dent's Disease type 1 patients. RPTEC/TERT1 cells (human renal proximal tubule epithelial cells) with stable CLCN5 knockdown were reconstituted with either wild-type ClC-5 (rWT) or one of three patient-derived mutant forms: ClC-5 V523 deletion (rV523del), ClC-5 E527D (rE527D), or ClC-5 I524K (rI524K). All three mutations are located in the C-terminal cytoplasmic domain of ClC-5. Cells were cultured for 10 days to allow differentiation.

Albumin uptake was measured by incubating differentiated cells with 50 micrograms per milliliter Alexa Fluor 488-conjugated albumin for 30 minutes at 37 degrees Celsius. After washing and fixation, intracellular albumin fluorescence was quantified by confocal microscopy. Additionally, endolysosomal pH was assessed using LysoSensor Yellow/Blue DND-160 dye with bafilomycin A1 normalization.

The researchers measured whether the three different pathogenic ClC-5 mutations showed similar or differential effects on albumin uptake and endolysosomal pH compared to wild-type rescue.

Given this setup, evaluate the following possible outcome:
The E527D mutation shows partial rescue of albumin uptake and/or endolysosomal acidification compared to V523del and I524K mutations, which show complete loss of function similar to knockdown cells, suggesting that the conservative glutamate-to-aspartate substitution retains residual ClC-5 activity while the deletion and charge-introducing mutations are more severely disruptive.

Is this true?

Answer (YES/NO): YES